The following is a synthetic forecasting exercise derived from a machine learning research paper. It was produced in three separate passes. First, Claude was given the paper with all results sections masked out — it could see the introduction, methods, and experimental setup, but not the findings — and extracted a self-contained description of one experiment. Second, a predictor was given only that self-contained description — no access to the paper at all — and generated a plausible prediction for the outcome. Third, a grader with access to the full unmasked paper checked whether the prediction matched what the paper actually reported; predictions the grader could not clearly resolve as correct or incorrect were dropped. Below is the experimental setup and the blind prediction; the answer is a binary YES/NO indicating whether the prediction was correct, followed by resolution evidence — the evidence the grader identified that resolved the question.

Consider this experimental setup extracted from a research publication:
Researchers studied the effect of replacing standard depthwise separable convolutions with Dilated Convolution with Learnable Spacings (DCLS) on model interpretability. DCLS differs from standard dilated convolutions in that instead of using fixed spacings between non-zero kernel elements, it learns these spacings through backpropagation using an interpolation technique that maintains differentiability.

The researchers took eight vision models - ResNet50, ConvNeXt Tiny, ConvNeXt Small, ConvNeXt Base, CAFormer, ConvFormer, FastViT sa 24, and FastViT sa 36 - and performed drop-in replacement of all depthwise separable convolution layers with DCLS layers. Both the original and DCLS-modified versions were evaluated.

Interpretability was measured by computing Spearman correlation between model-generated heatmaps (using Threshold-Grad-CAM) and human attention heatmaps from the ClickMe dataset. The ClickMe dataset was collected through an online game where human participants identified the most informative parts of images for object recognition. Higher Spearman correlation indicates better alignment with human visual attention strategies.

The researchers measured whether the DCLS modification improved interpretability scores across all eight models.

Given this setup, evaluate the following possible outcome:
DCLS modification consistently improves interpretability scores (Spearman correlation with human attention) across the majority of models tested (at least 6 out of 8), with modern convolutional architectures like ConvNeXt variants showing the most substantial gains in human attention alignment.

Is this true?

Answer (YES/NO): NO